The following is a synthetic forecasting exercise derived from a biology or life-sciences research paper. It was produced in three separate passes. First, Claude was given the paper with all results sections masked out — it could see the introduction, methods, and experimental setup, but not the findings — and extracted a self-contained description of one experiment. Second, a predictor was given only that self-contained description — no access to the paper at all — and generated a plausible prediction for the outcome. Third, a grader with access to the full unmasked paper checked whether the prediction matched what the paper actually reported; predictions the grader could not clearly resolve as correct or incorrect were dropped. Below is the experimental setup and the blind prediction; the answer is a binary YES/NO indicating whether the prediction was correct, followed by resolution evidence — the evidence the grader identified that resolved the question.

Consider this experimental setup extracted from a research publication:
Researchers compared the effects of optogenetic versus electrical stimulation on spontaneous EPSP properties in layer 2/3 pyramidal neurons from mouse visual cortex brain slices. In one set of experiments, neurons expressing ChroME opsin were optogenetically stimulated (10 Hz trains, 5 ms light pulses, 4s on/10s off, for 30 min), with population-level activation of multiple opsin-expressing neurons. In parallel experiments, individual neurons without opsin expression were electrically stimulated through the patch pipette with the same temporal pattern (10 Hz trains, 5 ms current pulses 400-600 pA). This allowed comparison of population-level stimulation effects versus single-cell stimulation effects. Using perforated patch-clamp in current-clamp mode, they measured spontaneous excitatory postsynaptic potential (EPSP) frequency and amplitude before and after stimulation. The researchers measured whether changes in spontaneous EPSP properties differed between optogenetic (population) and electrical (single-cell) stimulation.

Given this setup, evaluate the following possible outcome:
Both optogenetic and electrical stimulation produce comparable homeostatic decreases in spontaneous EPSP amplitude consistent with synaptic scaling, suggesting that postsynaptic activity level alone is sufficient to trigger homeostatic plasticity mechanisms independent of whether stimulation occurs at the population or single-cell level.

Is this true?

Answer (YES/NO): NO